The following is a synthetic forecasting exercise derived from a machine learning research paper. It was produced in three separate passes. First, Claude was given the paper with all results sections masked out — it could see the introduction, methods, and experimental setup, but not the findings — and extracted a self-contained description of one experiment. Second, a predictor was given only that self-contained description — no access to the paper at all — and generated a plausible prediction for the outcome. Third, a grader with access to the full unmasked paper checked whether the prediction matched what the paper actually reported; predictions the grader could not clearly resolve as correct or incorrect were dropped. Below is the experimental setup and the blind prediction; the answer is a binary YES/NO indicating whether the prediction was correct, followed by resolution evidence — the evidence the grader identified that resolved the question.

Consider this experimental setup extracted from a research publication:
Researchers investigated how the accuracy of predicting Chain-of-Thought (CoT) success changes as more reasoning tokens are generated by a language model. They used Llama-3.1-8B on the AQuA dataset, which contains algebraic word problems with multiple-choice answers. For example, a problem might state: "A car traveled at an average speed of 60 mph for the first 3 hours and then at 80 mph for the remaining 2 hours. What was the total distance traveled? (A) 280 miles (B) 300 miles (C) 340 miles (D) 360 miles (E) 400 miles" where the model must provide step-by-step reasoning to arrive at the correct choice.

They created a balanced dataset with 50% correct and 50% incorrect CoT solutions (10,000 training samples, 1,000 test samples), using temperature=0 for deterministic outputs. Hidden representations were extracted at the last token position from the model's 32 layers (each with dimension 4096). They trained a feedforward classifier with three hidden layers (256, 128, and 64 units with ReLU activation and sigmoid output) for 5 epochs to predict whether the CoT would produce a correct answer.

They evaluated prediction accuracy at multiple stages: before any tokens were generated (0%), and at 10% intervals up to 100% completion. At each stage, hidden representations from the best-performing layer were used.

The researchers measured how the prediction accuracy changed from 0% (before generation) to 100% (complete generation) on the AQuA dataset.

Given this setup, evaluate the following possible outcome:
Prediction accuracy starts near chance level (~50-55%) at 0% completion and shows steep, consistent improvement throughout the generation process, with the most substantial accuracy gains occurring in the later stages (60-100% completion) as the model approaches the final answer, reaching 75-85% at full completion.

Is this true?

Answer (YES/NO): NO